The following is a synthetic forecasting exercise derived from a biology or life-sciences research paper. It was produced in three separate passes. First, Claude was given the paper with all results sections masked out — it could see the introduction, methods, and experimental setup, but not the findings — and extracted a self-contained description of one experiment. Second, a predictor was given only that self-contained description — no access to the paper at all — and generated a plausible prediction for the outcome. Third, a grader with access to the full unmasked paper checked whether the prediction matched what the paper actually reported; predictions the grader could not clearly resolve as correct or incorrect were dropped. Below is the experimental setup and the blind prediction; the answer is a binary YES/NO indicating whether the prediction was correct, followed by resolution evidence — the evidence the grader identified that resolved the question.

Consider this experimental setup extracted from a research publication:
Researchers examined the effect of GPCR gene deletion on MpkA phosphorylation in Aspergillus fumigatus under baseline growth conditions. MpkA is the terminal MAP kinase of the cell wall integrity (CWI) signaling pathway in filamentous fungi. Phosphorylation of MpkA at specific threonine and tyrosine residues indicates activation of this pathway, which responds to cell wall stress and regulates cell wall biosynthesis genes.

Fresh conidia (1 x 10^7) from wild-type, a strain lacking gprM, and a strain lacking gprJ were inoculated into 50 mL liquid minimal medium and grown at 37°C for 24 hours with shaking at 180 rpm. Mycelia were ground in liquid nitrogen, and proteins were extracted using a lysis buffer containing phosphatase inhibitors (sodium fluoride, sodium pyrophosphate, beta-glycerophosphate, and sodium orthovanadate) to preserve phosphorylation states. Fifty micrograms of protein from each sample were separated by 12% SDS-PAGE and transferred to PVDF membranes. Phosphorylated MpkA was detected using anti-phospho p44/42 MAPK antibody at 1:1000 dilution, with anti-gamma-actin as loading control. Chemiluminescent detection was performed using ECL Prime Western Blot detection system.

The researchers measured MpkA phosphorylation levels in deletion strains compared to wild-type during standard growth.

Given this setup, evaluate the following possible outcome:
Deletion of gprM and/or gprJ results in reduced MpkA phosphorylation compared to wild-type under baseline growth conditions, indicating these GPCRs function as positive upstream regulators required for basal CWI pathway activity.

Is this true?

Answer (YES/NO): NO